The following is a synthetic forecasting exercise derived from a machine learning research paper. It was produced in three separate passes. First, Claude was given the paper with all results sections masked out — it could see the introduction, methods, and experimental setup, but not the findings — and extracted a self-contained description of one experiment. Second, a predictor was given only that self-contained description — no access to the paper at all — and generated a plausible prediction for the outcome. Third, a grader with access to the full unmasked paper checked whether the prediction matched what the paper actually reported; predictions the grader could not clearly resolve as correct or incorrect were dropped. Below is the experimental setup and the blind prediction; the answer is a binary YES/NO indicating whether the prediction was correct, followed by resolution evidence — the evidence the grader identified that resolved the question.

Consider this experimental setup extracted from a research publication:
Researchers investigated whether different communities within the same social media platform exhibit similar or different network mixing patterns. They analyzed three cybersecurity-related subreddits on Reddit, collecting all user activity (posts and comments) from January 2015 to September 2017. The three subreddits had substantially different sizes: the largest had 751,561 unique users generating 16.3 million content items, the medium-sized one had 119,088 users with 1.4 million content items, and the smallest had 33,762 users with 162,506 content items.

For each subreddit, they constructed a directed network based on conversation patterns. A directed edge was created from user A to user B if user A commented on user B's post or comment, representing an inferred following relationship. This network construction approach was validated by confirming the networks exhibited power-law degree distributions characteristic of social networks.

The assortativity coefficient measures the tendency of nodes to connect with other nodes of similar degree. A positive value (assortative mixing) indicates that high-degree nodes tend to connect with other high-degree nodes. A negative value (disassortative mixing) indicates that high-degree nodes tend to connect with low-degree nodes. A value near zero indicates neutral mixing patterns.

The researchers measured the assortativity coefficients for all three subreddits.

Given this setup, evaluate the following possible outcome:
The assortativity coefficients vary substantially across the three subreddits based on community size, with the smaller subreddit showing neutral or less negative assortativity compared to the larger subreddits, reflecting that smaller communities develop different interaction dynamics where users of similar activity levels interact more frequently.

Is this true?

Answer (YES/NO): NO